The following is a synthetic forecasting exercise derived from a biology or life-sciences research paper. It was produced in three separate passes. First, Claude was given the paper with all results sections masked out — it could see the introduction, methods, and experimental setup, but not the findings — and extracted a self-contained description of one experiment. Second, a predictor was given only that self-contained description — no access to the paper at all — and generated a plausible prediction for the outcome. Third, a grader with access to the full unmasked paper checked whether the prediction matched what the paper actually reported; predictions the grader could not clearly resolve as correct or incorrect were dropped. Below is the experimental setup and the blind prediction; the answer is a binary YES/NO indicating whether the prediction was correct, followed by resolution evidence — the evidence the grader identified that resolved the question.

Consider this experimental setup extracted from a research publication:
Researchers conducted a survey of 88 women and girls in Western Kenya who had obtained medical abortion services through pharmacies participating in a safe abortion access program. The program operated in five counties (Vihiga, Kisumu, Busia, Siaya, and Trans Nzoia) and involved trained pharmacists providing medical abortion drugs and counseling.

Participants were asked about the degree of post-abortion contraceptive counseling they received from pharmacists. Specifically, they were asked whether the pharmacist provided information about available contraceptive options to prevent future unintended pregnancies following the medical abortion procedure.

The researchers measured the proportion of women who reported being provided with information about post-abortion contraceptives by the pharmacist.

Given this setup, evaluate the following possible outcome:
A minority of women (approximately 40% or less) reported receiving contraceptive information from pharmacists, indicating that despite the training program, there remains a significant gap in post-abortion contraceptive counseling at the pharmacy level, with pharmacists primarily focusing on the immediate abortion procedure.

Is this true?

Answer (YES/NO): NO